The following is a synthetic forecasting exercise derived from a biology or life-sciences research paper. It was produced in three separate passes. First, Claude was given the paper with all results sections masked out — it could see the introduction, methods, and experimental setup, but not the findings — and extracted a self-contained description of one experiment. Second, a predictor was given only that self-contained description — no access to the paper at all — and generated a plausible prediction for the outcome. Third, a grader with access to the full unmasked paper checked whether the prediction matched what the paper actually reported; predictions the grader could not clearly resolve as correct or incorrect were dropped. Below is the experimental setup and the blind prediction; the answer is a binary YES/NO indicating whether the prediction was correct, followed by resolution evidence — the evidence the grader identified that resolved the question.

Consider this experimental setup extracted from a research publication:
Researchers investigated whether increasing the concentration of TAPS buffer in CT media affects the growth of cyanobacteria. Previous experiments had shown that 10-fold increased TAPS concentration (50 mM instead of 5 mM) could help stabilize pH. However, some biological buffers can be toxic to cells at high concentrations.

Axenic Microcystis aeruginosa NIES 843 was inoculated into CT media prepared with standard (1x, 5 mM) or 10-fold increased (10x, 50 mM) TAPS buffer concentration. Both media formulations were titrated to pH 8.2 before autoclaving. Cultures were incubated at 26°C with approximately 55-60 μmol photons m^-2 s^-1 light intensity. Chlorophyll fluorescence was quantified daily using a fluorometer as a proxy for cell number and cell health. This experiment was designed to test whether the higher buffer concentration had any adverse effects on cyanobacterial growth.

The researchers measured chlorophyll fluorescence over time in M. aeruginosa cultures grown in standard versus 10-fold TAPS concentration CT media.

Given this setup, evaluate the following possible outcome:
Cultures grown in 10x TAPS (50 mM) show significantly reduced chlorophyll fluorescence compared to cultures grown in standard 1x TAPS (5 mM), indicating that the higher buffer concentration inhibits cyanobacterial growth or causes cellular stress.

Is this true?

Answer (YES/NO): NO